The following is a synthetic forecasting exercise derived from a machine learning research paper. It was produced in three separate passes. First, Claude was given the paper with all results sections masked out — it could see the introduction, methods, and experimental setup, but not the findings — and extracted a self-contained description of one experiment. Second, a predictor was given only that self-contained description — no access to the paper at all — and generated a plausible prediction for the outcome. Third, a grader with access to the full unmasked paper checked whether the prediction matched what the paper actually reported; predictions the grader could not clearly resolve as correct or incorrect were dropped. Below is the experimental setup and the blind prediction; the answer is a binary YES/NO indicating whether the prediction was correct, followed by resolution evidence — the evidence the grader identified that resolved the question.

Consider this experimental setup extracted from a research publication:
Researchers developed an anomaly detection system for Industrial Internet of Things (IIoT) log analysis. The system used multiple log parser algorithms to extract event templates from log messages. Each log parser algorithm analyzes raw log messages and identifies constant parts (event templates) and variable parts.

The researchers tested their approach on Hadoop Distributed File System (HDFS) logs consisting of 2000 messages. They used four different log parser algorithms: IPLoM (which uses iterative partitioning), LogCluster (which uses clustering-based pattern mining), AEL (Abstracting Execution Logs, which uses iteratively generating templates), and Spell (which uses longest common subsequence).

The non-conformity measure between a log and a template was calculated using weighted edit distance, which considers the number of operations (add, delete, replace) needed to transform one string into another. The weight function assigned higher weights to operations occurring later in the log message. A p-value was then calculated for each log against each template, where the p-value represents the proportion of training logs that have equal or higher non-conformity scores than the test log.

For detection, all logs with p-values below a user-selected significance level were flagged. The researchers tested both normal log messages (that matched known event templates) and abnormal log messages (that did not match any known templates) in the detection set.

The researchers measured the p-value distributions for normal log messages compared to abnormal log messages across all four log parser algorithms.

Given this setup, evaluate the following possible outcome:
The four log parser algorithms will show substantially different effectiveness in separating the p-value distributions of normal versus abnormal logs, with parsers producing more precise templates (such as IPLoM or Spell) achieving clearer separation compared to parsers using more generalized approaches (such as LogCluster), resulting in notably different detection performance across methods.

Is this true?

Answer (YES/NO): NO